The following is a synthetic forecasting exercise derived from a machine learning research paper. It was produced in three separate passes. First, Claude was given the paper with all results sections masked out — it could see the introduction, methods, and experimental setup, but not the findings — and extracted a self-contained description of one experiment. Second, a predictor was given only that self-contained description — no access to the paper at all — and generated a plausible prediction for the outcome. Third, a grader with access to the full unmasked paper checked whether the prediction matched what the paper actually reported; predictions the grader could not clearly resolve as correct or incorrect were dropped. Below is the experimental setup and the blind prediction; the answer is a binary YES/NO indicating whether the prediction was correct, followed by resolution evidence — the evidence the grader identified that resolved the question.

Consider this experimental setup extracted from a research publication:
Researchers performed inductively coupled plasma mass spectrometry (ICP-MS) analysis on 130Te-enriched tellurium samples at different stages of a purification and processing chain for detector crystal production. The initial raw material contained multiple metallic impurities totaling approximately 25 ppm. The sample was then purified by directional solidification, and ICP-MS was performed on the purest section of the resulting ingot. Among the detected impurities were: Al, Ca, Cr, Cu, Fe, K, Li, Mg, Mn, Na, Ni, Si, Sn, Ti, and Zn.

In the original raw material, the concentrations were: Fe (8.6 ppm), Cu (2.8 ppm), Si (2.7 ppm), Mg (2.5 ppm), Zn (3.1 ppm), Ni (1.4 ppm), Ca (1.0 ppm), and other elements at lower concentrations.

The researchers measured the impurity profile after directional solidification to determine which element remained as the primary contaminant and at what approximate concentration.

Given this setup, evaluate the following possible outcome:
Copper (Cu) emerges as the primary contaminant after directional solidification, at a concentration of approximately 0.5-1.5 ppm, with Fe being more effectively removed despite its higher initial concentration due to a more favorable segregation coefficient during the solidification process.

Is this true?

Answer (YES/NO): NO